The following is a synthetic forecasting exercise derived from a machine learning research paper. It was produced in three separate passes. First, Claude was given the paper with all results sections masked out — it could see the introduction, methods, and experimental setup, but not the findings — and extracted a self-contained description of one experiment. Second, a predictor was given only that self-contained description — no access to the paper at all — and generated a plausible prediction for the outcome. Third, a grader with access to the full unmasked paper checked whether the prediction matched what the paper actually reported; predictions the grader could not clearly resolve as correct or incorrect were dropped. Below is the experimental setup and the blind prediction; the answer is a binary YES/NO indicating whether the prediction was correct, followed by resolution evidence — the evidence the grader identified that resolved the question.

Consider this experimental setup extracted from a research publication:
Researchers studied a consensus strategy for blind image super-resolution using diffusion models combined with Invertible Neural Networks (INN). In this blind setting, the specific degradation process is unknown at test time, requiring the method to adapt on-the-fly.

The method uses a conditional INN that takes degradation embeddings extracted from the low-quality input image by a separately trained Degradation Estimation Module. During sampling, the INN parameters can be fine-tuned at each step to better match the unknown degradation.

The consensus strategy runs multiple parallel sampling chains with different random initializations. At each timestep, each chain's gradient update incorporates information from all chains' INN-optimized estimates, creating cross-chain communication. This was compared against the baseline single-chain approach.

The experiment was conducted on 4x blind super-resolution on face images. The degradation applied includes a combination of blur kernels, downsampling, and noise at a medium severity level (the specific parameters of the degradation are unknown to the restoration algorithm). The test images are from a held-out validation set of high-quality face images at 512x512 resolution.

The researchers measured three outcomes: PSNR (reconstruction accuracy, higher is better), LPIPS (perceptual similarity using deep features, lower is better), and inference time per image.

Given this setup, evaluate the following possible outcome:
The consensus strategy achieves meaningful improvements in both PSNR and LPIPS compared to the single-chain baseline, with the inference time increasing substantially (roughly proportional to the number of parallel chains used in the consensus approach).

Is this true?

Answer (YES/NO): NO